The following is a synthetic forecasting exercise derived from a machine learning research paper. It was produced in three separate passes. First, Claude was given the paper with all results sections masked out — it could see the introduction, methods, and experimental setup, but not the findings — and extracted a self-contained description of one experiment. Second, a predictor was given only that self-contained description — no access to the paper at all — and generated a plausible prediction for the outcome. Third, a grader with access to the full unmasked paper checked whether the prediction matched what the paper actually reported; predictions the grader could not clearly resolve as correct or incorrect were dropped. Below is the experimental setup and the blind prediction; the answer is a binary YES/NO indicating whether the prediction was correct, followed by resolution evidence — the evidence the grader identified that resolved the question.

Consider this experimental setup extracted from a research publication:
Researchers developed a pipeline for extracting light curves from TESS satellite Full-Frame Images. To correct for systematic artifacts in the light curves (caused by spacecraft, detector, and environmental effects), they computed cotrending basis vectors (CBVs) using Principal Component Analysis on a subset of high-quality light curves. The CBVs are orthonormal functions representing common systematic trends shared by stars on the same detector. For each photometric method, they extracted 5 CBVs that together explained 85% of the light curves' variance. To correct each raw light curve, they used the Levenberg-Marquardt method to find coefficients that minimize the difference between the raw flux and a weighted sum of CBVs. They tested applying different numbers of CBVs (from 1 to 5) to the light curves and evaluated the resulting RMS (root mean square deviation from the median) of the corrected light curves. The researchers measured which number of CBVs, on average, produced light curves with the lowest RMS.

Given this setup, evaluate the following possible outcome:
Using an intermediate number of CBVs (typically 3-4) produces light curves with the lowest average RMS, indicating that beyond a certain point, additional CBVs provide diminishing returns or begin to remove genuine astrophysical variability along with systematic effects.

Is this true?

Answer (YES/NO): NO